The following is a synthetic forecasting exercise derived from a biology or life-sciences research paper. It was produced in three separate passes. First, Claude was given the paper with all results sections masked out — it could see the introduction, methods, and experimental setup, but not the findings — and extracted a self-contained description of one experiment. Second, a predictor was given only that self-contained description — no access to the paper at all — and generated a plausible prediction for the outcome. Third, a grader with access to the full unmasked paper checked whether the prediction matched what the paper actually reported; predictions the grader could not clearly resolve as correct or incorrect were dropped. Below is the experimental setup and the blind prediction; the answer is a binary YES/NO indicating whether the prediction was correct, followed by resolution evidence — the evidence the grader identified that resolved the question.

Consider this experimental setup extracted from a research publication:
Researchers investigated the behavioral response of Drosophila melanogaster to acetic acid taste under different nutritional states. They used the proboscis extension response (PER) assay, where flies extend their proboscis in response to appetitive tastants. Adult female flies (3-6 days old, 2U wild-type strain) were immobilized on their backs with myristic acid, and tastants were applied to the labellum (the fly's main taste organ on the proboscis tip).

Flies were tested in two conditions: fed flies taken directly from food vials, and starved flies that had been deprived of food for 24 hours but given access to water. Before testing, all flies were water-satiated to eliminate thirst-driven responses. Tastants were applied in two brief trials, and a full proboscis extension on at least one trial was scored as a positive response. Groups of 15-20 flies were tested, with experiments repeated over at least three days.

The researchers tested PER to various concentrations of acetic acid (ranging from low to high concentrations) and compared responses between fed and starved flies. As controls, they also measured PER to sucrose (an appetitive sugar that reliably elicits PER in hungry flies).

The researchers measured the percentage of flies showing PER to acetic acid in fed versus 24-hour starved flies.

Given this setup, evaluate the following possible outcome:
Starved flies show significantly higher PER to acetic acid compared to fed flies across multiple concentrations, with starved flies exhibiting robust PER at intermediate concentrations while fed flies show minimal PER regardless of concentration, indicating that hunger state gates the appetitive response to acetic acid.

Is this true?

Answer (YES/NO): YES